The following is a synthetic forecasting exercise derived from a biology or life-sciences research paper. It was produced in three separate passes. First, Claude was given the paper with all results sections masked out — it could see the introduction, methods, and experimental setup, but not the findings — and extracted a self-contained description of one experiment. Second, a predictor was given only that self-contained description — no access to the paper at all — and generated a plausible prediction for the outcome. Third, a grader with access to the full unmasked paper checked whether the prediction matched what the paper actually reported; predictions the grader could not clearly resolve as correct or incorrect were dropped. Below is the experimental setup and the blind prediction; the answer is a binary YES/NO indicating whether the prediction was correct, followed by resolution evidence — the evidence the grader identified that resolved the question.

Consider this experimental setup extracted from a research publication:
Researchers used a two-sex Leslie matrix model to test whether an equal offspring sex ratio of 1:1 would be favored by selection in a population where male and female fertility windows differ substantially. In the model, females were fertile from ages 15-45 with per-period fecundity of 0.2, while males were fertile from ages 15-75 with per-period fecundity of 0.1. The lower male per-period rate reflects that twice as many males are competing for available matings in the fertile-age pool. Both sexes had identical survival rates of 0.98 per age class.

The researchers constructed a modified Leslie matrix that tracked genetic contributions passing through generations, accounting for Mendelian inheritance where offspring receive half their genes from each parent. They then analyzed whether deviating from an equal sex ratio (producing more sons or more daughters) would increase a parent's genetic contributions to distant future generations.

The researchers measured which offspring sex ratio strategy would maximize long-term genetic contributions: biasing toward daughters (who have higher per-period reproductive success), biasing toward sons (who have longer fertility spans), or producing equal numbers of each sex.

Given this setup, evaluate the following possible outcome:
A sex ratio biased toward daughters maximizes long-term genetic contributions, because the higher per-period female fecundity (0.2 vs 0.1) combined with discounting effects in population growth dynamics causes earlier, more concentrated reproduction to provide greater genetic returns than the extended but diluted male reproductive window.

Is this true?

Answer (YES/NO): NO